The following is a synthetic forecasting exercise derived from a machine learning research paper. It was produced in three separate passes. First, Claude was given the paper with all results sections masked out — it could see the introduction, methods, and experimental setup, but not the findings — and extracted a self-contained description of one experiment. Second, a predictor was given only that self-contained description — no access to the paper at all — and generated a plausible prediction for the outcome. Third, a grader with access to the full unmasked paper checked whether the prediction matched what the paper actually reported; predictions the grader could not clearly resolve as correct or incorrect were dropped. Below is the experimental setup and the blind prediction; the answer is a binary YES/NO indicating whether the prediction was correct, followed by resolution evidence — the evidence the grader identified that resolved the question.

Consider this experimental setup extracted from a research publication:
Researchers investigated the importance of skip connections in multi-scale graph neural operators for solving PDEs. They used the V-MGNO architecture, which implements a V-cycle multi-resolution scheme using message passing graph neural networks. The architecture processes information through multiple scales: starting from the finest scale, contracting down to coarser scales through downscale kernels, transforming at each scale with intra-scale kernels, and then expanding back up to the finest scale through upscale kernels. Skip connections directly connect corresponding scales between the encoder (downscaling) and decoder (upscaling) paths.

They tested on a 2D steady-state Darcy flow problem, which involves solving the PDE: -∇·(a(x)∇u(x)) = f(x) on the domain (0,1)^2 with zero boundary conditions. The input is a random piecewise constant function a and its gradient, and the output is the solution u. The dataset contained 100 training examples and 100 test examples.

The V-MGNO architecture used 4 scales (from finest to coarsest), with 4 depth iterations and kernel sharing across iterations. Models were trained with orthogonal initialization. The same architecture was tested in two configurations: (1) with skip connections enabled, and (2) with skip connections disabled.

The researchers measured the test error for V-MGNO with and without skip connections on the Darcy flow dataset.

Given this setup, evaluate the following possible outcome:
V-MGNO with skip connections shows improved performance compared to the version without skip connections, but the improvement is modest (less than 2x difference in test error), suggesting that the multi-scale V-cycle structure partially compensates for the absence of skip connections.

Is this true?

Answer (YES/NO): NO